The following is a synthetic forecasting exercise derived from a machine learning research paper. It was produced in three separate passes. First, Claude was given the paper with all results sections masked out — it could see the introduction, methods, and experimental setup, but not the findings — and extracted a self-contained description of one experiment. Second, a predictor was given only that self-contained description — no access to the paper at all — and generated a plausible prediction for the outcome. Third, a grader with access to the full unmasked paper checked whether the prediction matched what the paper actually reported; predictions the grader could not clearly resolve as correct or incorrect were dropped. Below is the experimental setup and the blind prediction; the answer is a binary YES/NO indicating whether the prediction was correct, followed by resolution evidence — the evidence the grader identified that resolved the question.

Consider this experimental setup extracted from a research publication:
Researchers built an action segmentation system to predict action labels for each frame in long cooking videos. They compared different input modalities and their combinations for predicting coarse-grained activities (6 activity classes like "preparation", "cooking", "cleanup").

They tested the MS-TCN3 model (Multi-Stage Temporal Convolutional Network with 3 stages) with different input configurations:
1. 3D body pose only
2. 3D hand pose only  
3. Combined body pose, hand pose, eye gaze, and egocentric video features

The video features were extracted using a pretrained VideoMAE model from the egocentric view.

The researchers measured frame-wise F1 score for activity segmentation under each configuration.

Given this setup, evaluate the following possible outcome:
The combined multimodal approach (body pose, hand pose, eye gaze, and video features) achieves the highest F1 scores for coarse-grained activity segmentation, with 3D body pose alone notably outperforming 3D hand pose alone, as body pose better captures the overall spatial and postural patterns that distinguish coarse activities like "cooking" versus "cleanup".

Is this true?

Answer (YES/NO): NO